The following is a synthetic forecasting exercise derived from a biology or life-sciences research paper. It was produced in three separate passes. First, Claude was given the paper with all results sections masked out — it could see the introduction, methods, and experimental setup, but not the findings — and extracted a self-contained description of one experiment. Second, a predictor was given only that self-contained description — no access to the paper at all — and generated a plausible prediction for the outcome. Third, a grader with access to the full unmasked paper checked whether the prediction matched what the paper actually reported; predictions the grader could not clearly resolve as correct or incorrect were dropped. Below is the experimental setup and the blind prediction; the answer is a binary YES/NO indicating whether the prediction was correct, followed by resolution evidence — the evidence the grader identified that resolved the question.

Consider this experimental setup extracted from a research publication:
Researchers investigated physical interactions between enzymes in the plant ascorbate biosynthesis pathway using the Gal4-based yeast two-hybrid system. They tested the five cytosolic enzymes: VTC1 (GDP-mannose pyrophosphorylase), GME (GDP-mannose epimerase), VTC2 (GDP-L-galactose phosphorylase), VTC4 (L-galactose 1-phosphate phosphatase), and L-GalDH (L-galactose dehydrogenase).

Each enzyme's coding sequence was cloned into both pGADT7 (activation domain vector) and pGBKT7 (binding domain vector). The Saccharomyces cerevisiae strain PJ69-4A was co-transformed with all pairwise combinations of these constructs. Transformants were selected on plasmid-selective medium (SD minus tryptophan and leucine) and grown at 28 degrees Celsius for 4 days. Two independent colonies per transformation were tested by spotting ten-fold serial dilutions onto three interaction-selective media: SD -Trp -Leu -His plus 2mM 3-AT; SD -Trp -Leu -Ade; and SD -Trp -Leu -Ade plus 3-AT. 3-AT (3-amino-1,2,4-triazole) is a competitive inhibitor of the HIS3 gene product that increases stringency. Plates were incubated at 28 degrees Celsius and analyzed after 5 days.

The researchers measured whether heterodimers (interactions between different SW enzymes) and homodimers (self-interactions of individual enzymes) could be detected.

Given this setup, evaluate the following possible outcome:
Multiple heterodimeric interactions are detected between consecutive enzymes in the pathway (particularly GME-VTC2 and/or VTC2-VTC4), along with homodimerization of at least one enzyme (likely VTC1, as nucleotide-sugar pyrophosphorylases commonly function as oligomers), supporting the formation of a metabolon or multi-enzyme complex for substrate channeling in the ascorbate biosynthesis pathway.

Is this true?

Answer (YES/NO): NO